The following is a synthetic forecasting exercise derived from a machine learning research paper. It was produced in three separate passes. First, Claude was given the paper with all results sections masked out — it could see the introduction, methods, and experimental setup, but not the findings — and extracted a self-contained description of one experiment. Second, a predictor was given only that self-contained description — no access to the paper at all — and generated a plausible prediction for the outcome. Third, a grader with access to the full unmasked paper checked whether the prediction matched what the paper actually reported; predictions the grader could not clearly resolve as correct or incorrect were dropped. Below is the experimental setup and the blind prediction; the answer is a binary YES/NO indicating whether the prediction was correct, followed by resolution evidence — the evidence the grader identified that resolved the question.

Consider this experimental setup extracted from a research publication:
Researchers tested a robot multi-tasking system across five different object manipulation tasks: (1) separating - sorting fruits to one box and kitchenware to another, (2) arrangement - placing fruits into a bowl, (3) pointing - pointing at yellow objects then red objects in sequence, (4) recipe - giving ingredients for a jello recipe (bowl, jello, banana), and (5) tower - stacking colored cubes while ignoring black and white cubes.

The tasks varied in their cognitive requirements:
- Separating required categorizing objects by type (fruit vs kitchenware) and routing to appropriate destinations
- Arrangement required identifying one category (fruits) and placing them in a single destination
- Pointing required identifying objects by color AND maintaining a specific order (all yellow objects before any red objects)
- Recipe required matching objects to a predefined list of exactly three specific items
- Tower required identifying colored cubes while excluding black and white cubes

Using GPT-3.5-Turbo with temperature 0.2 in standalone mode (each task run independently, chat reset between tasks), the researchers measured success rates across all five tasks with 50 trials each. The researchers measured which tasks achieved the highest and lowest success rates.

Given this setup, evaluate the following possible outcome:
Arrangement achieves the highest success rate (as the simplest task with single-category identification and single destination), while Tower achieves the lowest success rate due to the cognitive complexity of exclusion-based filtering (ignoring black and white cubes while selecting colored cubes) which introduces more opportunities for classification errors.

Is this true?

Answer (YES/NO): NO